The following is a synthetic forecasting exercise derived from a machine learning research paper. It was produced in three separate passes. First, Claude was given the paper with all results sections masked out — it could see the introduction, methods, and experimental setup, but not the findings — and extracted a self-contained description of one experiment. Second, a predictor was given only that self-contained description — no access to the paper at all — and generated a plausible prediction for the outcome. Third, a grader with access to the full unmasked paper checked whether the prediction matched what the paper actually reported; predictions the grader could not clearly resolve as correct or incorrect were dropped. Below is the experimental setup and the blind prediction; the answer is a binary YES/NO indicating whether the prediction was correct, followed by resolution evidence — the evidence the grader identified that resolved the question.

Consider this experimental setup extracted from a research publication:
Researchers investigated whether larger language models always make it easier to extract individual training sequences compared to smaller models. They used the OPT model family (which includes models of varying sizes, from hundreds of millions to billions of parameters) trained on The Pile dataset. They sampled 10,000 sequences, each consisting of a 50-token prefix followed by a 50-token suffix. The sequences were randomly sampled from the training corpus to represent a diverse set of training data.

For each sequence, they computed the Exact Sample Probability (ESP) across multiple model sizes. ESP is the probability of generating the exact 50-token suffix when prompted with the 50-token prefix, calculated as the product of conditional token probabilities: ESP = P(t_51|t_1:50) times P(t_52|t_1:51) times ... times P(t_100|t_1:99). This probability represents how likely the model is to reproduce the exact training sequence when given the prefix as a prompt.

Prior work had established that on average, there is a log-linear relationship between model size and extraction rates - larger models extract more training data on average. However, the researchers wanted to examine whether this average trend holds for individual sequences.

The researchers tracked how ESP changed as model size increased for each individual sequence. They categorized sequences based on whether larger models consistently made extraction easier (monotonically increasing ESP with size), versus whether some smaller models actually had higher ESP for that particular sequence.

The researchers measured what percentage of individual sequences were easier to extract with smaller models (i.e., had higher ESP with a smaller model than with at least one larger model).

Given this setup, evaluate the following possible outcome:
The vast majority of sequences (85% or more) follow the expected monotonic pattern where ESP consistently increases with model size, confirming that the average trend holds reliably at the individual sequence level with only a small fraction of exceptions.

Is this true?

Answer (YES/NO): NO